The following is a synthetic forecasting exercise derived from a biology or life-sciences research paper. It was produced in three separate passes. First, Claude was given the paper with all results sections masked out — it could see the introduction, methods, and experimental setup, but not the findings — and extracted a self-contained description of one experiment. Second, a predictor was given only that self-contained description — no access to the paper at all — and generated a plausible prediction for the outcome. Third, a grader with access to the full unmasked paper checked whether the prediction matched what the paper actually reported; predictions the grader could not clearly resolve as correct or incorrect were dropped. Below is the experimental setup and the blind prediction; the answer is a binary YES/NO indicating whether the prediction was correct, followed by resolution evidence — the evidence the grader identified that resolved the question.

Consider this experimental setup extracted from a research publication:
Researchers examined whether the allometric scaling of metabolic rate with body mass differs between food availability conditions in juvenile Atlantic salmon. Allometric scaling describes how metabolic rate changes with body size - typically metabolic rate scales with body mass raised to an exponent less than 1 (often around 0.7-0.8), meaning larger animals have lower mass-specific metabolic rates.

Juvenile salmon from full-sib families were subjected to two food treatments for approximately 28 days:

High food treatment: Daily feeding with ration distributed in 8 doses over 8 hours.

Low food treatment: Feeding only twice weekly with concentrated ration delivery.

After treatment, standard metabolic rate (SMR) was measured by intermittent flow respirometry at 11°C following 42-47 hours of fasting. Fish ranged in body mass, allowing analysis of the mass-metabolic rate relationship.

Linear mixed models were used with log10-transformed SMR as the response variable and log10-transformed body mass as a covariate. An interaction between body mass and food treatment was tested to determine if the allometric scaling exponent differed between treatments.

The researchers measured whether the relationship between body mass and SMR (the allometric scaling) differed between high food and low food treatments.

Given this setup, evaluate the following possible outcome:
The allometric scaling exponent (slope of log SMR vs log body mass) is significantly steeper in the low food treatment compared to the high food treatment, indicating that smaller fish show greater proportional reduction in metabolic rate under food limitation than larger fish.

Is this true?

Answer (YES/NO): NO